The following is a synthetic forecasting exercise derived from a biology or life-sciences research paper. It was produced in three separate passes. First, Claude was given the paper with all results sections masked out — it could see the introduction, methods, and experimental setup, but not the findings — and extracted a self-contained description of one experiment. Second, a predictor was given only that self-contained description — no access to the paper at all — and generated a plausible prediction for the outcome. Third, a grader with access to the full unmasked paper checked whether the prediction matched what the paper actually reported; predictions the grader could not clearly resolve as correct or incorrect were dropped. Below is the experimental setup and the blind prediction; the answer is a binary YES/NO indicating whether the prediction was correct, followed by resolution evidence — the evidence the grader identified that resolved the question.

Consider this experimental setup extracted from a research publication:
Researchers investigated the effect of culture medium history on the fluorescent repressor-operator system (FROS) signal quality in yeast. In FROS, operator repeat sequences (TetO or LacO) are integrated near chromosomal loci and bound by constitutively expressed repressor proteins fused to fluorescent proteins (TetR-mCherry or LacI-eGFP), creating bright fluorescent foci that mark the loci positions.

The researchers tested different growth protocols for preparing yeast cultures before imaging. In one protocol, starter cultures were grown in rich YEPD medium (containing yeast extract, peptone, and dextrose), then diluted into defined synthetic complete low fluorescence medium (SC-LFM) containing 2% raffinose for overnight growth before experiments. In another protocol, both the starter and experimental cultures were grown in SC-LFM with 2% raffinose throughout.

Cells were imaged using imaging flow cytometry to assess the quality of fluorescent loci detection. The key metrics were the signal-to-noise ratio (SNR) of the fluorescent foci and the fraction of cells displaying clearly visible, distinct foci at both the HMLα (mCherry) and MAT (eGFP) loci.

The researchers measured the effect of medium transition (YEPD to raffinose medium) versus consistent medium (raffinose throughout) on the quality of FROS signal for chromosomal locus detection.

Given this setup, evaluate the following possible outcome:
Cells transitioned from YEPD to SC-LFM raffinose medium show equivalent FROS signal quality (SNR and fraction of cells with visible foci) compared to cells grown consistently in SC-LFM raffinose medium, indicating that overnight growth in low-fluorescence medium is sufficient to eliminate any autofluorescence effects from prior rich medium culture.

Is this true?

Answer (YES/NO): NO